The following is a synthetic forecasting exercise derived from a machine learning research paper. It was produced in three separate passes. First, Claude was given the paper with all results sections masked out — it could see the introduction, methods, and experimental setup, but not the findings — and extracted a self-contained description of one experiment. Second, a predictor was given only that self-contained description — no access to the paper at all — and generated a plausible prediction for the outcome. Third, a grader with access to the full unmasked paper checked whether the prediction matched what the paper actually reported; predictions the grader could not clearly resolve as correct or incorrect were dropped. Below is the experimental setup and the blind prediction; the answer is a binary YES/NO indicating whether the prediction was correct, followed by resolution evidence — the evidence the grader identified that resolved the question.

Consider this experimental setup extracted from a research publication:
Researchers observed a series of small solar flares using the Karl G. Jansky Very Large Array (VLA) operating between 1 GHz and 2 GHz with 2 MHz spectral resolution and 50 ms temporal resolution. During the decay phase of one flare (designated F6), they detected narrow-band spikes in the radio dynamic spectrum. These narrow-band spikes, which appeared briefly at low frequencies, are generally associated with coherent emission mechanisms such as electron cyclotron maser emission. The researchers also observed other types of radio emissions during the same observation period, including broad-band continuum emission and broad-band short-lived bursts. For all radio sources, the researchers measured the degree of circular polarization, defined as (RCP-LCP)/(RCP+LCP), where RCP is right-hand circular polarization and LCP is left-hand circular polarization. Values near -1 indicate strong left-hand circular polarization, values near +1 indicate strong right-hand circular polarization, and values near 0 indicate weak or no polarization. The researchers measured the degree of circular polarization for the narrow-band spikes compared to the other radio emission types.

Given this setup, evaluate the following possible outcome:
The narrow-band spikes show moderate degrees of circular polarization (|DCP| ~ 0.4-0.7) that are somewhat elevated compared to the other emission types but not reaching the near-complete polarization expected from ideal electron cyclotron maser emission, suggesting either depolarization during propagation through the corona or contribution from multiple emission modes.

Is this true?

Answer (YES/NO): NO